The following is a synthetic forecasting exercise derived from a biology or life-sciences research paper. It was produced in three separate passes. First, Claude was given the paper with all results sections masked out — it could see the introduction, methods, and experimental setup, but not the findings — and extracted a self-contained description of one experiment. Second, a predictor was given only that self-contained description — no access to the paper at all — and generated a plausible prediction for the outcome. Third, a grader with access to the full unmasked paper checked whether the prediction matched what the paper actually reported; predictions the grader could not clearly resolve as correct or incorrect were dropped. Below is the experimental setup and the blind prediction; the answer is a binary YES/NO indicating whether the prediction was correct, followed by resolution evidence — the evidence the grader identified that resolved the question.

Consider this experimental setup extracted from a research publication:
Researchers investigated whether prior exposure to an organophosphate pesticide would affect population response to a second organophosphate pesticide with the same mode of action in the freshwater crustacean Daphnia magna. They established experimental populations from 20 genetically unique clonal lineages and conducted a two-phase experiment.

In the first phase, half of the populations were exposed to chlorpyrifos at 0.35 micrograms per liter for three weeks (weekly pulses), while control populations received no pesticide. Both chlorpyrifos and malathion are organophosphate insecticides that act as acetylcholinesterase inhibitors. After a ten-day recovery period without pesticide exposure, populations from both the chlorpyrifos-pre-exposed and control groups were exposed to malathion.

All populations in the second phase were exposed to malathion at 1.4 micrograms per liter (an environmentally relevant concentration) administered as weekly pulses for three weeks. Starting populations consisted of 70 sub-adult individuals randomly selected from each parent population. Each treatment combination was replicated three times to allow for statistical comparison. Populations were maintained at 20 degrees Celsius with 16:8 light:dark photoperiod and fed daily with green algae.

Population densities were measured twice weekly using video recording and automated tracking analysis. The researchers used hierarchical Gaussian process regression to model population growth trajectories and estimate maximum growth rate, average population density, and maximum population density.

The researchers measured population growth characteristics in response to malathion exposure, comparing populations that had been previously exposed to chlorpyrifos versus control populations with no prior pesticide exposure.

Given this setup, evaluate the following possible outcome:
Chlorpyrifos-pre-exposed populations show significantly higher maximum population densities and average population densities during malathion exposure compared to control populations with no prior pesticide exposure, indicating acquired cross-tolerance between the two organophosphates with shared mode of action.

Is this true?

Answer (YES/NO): YES